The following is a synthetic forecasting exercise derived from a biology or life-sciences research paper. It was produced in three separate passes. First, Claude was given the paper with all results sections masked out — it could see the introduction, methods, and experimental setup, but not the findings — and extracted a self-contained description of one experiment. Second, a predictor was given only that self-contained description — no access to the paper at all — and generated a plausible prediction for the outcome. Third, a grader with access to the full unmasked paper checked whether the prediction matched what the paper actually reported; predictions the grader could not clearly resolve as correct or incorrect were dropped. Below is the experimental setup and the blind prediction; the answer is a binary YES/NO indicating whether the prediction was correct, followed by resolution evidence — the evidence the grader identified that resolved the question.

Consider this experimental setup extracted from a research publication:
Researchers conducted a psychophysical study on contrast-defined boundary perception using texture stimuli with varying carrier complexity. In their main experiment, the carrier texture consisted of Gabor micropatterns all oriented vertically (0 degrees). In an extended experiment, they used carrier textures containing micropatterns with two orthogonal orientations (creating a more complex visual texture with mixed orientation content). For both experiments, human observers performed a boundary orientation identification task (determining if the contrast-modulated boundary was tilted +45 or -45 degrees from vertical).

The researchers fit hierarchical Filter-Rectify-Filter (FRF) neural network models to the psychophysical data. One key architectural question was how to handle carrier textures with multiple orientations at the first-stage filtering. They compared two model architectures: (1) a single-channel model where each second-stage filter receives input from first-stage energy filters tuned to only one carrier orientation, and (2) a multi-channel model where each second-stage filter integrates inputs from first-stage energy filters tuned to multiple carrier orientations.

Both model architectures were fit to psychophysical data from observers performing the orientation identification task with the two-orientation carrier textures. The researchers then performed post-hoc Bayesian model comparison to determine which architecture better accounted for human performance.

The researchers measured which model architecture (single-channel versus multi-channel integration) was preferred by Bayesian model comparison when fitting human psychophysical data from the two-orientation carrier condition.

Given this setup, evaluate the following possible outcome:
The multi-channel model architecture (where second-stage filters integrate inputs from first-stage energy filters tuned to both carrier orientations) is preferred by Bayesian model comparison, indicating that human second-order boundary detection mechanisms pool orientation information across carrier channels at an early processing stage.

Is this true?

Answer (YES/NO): YES